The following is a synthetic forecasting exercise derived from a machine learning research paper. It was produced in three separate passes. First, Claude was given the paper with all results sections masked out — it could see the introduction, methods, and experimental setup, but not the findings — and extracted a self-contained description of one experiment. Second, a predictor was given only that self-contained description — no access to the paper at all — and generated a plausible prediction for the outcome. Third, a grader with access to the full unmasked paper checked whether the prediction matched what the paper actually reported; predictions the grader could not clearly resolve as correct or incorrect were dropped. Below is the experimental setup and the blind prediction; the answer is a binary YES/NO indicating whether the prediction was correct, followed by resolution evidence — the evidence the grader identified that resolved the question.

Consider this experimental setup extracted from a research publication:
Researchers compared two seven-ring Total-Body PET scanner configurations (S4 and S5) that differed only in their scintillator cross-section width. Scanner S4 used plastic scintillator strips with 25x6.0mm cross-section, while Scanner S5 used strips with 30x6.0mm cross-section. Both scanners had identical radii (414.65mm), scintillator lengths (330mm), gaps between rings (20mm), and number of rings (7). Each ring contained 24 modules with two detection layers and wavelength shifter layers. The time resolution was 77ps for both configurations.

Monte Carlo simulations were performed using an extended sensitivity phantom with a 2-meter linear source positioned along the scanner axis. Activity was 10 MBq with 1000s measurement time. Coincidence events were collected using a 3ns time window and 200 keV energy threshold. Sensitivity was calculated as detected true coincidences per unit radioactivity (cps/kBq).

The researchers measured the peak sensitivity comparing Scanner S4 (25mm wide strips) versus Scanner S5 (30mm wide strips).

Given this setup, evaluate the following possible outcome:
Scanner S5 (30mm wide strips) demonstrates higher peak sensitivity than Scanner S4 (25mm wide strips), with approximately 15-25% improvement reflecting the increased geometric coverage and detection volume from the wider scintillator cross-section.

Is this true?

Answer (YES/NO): NO